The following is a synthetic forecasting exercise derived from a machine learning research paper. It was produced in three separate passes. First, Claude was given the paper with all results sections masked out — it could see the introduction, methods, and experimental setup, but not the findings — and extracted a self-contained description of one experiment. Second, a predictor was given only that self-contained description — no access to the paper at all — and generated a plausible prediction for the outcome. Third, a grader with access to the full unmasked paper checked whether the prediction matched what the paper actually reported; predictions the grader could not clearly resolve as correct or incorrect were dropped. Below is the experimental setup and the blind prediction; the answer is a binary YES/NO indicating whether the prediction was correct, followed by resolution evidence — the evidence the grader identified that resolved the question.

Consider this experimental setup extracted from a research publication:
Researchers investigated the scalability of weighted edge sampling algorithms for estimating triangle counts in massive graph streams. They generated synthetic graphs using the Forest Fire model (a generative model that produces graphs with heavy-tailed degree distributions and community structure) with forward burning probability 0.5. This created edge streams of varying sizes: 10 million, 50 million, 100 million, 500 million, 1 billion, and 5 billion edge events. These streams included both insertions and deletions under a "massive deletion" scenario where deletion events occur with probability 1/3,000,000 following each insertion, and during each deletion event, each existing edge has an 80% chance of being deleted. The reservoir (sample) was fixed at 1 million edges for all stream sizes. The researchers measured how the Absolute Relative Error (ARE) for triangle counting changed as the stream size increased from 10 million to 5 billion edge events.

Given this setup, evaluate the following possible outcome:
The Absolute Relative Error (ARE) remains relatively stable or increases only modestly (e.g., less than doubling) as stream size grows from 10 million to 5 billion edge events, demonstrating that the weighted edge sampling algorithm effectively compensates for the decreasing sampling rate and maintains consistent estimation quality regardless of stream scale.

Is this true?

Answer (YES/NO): NO